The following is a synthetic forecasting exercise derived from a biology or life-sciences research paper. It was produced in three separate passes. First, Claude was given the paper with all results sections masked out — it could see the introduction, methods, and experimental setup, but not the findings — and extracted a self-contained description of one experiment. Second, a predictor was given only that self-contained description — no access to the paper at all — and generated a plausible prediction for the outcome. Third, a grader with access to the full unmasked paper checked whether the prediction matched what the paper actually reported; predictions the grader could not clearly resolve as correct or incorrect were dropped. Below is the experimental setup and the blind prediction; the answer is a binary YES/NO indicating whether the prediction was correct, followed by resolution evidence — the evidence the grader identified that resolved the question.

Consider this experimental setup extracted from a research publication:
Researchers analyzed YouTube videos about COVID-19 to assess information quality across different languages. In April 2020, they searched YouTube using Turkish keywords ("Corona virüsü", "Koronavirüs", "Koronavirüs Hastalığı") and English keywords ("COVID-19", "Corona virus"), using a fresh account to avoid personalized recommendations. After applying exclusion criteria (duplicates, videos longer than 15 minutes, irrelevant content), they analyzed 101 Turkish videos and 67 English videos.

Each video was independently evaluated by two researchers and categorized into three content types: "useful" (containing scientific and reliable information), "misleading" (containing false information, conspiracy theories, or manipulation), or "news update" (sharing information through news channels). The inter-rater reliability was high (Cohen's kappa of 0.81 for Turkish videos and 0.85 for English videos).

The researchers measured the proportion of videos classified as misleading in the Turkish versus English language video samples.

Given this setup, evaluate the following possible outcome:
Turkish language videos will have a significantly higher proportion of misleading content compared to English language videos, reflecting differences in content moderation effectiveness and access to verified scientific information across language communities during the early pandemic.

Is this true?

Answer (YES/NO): NO